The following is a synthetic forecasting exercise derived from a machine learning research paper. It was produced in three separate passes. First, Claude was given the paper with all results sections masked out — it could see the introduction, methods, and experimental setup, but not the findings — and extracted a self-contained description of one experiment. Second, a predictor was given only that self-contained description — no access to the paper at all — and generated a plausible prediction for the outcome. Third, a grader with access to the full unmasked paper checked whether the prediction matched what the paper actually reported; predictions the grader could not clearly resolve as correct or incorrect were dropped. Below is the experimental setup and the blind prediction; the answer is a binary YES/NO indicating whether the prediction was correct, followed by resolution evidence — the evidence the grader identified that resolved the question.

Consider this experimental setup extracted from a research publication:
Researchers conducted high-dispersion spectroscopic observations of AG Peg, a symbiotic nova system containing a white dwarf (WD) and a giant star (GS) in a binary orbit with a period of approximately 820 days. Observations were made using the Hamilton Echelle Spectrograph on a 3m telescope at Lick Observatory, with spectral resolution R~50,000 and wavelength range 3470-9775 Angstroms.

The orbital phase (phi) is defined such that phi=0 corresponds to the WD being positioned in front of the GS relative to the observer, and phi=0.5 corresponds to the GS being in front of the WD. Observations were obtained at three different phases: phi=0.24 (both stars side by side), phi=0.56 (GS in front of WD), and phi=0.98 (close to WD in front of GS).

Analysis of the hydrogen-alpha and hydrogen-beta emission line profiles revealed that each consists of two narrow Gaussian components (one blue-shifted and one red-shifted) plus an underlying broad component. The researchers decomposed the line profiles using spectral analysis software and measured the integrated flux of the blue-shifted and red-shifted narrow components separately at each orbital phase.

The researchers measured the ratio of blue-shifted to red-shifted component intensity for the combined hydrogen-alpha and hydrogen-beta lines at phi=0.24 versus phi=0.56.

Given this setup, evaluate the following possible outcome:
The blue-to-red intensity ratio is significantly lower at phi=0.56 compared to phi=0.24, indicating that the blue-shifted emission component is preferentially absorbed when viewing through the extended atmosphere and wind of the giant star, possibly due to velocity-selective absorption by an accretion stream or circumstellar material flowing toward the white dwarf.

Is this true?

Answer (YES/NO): NO